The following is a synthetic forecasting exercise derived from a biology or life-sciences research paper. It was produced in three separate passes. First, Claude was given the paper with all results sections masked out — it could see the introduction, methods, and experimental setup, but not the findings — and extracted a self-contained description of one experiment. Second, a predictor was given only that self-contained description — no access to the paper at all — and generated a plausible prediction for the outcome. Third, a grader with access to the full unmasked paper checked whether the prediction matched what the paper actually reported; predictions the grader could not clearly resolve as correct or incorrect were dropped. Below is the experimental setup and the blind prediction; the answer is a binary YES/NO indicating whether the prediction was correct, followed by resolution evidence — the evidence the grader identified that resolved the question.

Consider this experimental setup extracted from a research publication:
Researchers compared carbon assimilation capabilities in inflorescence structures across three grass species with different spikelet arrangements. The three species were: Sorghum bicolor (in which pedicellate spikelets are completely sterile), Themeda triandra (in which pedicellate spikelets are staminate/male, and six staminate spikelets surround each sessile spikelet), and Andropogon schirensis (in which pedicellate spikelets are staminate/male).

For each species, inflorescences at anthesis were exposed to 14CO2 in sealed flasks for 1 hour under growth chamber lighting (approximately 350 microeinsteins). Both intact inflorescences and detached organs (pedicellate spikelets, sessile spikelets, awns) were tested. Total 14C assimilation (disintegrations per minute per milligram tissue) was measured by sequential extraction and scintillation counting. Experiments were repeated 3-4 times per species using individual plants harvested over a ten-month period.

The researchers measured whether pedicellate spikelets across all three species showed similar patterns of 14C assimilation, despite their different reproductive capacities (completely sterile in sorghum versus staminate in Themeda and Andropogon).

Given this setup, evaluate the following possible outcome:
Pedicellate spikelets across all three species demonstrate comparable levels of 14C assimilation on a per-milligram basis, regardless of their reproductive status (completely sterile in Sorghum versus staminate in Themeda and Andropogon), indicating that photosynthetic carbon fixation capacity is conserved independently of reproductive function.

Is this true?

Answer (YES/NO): NO